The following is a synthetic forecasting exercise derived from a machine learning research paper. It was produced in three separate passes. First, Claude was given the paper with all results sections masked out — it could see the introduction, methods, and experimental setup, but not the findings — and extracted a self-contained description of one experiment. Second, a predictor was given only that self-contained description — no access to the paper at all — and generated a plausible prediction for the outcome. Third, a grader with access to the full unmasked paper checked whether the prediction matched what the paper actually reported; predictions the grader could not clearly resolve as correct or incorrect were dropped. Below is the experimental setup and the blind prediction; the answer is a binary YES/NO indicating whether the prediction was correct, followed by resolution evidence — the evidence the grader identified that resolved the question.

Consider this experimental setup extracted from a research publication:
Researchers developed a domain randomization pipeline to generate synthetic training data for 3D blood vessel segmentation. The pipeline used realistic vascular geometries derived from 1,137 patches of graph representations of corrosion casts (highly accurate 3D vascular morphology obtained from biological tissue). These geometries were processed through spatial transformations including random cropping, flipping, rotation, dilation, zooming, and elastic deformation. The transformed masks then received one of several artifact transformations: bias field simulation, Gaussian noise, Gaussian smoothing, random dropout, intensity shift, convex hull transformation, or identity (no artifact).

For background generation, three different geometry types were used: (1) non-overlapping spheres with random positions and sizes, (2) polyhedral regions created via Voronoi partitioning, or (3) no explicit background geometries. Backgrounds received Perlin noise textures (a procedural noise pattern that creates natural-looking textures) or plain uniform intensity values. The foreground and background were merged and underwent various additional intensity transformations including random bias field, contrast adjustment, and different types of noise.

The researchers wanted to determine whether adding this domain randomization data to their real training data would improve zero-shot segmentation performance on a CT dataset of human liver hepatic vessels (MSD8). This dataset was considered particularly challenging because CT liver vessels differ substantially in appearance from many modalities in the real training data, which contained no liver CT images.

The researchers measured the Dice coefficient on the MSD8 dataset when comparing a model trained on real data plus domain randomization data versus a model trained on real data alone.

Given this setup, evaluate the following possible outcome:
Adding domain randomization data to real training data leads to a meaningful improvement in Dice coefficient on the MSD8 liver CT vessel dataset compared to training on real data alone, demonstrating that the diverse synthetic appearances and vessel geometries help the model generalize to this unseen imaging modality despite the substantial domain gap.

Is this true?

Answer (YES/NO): YES